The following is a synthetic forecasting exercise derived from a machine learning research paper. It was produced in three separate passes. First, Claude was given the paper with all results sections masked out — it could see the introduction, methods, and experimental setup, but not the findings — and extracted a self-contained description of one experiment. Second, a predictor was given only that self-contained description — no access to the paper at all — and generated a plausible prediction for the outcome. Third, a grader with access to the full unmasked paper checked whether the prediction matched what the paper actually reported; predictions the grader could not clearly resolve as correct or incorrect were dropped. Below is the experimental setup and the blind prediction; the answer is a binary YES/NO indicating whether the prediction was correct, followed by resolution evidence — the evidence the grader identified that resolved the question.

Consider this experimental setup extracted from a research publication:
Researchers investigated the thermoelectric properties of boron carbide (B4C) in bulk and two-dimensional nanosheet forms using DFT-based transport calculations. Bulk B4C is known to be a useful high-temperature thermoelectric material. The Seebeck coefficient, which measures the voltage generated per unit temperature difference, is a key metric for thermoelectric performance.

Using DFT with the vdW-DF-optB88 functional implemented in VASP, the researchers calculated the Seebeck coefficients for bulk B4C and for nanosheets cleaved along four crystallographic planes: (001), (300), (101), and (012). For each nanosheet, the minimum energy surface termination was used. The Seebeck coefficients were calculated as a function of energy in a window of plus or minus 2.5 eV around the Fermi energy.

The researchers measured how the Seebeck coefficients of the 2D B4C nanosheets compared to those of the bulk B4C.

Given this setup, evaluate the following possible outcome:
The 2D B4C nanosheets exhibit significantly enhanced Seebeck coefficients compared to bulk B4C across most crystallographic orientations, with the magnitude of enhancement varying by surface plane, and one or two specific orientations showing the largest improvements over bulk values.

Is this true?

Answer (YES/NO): NO